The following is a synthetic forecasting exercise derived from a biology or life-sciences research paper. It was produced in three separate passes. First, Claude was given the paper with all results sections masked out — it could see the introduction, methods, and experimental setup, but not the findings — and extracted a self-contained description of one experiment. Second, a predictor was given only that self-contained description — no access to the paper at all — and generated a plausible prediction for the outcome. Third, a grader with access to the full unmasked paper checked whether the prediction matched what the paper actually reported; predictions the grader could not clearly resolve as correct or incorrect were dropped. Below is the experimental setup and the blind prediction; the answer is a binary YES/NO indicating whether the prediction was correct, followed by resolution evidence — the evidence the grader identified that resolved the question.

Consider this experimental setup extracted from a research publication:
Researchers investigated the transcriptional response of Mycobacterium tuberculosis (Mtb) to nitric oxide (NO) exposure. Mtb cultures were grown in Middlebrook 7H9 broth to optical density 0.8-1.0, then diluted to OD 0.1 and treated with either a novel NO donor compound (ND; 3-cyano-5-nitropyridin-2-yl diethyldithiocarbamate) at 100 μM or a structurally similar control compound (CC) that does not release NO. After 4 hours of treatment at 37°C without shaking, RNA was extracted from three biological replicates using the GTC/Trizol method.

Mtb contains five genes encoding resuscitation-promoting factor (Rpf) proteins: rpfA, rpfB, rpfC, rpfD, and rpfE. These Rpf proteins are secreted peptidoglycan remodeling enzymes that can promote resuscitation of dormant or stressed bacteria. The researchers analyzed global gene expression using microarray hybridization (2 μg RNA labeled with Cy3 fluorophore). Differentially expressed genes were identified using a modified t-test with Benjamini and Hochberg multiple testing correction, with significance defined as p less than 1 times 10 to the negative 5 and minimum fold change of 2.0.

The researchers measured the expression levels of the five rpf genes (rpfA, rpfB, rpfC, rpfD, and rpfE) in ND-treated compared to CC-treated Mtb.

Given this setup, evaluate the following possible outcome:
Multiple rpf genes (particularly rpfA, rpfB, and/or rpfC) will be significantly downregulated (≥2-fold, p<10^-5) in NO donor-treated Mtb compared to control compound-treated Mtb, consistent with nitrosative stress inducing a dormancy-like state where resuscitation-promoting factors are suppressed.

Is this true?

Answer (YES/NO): YES